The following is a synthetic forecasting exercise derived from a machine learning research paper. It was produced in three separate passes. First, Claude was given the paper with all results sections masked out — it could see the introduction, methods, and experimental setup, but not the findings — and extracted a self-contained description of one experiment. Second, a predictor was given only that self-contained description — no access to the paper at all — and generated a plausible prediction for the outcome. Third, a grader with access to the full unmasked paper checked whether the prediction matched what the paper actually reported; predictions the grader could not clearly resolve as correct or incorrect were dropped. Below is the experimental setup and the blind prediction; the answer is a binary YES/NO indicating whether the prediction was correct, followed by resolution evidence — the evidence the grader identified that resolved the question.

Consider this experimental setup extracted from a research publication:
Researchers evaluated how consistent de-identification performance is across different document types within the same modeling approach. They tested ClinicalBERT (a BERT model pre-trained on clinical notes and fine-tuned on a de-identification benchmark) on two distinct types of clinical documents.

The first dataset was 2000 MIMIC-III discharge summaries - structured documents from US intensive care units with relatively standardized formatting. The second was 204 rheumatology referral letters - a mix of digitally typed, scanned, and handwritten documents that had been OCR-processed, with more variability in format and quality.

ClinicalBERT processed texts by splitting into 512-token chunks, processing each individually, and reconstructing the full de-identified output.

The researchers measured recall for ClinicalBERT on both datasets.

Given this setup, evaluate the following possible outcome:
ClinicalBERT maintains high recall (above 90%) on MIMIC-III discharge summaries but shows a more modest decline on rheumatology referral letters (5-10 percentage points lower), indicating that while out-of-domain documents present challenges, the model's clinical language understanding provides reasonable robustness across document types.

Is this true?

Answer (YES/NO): NO